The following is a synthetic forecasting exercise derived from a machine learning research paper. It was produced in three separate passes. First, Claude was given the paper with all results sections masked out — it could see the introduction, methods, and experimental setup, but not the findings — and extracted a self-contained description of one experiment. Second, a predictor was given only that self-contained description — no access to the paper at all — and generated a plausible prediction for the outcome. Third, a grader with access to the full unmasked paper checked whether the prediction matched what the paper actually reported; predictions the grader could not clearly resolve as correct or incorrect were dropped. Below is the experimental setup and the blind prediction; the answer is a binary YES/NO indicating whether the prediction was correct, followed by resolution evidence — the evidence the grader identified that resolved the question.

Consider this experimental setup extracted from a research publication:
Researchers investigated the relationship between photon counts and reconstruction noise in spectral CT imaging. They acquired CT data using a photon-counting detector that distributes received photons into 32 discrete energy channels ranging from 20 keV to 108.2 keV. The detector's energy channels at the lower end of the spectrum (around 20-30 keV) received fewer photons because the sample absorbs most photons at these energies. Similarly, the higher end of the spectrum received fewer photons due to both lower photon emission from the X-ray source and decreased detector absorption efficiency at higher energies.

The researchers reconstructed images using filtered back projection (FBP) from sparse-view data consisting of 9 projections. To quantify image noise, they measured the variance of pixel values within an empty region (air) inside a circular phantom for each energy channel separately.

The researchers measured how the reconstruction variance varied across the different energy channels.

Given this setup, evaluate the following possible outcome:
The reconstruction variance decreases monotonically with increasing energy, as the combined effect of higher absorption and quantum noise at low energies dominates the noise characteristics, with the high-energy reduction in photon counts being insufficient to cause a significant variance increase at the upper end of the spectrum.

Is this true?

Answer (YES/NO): NO